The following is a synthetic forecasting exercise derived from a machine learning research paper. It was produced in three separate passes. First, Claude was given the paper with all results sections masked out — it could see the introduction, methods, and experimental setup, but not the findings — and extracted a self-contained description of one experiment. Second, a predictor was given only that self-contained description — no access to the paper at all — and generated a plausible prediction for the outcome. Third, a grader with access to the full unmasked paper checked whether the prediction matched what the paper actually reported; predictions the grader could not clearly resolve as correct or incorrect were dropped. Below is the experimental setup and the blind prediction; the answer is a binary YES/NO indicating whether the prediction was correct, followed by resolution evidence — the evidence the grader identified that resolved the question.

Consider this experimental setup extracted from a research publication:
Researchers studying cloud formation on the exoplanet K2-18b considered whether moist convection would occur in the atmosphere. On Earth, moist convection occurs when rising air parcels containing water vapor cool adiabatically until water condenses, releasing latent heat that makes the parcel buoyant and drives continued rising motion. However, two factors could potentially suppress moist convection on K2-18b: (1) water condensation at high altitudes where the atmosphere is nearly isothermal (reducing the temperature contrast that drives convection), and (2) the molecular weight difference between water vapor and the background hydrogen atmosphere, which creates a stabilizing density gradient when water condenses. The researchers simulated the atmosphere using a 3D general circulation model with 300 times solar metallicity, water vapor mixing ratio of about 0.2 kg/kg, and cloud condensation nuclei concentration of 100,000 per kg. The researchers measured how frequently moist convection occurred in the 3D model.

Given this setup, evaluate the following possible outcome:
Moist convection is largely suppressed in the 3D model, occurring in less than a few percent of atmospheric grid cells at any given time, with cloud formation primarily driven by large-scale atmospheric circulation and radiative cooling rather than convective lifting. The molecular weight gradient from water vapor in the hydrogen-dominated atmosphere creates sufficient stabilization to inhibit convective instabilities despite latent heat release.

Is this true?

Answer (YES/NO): YES